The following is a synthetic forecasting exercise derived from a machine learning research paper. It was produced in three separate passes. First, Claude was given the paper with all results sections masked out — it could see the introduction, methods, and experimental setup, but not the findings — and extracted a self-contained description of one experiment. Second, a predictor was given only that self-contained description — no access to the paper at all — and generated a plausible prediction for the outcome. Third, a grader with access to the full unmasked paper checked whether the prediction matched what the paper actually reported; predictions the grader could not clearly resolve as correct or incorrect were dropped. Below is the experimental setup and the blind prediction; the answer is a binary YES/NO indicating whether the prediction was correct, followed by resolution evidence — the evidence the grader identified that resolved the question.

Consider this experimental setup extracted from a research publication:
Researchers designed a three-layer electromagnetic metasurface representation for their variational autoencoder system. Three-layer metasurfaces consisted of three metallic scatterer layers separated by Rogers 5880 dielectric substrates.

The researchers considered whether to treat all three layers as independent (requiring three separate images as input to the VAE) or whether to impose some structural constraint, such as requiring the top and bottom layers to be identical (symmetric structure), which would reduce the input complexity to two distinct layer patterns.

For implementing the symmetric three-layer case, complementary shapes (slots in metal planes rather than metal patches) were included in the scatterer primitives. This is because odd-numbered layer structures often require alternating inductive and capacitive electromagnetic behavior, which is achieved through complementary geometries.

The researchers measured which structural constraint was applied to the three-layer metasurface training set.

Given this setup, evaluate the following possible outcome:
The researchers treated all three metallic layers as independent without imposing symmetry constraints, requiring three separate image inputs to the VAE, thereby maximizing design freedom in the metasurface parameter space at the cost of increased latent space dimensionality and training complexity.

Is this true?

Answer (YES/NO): NO